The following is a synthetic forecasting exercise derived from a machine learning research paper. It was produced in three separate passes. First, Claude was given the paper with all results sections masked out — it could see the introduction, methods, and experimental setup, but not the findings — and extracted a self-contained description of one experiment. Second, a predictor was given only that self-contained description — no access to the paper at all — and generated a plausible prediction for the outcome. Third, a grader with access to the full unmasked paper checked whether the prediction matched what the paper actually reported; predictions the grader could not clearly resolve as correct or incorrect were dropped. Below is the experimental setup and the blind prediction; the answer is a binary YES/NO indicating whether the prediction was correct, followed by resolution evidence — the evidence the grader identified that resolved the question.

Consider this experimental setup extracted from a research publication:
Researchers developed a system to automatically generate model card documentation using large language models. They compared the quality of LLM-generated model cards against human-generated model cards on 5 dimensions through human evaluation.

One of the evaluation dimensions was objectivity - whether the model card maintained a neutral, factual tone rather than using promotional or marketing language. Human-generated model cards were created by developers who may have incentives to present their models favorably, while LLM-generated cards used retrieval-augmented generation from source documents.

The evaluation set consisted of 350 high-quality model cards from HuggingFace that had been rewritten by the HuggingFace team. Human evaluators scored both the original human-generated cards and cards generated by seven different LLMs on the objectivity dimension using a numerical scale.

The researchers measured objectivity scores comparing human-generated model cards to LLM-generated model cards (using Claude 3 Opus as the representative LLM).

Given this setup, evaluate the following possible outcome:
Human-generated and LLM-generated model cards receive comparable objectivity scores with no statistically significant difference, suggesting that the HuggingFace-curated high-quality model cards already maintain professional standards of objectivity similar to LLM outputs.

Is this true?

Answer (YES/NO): NO